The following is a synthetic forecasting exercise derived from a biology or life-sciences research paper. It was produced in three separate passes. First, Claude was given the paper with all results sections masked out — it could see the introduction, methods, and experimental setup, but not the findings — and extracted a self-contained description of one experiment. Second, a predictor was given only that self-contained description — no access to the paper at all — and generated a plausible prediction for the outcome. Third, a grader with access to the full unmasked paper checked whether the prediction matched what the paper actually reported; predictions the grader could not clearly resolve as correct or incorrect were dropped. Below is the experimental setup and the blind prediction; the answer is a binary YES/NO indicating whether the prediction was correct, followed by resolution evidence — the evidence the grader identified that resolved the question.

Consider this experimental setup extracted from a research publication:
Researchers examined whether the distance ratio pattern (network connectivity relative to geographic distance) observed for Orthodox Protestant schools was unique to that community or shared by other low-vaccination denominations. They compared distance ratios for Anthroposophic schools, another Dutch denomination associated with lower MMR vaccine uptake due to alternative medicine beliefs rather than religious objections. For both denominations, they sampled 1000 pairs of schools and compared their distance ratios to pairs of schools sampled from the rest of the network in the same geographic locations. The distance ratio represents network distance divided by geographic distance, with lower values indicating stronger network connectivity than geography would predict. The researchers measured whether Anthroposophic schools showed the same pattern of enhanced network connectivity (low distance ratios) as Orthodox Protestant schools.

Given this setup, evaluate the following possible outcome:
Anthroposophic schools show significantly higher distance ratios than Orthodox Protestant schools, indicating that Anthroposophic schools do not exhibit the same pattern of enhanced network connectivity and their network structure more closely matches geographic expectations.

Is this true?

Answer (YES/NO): YES